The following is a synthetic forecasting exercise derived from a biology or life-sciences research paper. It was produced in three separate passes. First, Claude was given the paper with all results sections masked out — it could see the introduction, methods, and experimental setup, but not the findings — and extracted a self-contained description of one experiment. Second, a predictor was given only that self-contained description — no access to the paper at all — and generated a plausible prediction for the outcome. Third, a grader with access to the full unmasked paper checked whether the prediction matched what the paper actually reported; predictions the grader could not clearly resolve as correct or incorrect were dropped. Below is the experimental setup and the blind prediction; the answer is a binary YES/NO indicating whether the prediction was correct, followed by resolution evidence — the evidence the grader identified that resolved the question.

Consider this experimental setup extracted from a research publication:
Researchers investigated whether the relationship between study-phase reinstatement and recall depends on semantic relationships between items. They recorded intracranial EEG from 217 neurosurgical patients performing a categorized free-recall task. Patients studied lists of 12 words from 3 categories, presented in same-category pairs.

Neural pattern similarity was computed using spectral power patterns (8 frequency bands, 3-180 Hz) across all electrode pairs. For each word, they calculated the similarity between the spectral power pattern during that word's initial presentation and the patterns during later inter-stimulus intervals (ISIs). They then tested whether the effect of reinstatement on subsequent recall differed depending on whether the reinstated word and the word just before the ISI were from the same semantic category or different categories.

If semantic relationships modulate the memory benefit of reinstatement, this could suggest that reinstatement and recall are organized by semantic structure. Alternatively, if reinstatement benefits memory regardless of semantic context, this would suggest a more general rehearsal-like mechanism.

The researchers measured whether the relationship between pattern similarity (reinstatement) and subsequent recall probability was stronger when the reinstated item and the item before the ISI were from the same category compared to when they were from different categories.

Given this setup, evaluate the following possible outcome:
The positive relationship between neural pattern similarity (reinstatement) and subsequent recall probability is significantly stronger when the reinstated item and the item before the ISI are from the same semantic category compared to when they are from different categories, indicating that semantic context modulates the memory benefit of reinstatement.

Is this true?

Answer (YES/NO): NO